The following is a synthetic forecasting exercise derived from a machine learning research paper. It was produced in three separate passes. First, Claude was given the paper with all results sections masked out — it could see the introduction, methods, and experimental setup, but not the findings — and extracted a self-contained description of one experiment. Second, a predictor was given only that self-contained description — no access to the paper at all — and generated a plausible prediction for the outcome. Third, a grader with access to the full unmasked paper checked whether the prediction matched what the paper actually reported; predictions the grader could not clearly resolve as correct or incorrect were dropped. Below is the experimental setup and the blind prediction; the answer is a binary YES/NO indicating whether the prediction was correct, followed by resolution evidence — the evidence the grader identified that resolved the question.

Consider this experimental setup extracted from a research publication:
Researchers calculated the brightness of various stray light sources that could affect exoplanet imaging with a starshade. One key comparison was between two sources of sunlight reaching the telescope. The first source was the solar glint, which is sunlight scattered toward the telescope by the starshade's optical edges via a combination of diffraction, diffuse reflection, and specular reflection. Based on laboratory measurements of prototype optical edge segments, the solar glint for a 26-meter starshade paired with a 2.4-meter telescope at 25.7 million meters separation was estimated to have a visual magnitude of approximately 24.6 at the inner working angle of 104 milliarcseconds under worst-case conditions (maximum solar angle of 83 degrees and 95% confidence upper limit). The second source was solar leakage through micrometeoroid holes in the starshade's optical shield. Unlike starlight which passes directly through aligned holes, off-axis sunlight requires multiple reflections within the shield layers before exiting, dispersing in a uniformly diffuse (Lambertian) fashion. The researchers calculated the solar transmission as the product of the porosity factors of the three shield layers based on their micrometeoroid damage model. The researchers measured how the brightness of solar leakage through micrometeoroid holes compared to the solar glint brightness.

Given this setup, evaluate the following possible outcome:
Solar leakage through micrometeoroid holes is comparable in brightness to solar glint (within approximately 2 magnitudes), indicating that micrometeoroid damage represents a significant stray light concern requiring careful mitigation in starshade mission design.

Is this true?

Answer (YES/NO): NO